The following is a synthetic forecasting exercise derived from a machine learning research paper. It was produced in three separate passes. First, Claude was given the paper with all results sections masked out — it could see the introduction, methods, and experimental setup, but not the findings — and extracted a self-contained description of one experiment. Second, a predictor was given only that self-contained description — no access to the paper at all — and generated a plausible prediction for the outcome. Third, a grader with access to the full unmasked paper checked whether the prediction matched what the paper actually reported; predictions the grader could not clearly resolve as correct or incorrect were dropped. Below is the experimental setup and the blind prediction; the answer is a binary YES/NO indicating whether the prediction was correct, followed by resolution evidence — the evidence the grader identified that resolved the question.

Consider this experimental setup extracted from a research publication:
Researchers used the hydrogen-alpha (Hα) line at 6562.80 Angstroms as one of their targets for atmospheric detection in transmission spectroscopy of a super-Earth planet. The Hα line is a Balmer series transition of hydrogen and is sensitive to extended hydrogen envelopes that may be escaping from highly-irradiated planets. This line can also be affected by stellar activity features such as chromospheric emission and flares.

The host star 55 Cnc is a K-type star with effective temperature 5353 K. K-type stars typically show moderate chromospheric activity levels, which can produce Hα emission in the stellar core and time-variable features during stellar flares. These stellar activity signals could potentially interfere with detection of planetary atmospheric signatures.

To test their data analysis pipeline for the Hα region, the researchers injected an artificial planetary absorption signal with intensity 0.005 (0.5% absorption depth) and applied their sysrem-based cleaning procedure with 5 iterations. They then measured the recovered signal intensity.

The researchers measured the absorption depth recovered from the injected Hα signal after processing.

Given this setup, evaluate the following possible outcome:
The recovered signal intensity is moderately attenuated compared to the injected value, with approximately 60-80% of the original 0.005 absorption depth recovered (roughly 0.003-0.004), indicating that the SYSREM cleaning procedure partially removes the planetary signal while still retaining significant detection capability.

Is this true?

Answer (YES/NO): NO